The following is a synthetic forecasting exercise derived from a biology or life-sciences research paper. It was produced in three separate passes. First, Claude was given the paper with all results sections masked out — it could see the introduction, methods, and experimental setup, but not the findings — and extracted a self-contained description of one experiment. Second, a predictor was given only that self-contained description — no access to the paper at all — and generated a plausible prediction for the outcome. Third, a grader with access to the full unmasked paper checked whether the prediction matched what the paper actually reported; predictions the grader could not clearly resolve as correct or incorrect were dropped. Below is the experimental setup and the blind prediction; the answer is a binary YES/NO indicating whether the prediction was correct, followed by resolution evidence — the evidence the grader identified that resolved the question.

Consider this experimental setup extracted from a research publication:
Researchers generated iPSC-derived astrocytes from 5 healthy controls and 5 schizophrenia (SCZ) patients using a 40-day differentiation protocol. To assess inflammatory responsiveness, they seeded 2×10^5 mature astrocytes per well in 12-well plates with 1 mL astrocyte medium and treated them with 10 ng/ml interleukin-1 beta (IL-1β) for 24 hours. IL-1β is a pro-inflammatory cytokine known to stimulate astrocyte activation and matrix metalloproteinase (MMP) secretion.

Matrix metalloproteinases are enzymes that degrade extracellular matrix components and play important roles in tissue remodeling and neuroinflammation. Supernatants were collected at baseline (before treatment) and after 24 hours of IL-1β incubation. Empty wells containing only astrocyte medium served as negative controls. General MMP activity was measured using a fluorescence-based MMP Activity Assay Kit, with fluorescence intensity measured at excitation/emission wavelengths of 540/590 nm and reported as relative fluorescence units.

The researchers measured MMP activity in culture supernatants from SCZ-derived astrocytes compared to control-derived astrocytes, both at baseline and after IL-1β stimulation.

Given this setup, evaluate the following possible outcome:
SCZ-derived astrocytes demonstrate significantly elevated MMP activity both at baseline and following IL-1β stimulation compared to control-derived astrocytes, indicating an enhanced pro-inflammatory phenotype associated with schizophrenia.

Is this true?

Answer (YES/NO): NO